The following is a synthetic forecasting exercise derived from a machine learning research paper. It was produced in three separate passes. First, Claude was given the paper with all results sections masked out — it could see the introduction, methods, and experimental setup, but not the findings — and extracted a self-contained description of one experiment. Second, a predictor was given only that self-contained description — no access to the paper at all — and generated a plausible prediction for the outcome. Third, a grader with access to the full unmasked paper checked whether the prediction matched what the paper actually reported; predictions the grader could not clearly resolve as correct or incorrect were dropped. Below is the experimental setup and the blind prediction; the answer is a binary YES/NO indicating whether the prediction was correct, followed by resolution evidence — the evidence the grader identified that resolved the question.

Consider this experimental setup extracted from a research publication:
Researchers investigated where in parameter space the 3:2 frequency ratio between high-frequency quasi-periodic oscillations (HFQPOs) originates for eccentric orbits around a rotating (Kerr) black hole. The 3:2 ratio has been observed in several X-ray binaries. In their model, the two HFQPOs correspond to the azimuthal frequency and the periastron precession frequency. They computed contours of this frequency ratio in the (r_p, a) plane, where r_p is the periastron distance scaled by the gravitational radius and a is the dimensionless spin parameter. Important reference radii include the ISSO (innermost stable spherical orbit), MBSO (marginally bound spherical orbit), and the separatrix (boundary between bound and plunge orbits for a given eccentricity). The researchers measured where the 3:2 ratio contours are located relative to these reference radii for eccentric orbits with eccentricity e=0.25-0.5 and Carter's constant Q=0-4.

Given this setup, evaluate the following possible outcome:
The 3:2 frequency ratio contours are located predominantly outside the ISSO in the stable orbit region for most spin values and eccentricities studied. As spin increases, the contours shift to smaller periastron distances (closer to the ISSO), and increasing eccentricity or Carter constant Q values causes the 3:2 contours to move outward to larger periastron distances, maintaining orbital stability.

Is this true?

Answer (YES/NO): NO